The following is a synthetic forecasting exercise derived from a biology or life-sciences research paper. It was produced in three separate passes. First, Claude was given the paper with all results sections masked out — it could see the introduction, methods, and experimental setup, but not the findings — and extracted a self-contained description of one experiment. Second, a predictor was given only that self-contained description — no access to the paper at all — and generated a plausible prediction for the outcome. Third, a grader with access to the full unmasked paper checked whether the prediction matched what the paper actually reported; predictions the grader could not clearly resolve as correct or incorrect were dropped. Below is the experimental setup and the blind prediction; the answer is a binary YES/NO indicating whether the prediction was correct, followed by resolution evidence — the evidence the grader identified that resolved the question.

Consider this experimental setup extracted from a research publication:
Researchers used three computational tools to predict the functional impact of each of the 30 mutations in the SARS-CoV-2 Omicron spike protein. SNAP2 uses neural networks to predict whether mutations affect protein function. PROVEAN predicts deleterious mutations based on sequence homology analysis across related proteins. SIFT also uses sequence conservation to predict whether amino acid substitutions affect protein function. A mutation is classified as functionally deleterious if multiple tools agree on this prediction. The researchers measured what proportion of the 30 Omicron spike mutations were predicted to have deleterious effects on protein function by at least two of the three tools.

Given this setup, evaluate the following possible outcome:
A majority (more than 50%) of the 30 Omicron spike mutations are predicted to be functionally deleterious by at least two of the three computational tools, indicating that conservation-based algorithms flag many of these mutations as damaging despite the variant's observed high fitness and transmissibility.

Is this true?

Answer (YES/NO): NO